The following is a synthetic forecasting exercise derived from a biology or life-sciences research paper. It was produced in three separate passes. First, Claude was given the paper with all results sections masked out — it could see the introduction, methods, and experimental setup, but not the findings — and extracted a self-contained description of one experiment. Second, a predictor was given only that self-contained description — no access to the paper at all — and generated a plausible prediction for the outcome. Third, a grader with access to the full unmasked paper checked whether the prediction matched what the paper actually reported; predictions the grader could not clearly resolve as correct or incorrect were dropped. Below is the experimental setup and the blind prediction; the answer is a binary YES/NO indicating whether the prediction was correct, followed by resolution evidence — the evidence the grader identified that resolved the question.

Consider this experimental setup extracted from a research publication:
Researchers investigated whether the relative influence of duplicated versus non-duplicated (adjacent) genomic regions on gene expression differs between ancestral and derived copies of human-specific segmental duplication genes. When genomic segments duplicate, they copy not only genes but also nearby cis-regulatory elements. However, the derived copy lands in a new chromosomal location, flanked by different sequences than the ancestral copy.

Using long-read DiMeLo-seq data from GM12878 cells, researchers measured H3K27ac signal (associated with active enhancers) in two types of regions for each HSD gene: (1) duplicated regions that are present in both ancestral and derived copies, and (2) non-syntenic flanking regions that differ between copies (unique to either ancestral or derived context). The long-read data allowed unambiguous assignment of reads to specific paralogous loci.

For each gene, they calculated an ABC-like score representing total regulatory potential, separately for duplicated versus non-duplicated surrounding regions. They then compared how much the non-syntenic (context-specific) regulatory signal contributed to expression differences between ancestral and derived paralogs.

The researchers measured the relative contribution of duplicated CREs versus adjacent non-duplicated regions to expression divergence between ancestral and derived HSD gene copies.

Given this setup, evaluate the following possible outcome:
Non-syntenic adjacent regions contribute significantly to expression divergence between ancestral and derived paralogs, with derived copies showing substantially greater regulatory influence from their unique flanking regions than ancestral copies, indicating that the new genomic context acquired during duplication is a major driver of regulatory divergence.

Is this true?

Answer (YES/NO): NO